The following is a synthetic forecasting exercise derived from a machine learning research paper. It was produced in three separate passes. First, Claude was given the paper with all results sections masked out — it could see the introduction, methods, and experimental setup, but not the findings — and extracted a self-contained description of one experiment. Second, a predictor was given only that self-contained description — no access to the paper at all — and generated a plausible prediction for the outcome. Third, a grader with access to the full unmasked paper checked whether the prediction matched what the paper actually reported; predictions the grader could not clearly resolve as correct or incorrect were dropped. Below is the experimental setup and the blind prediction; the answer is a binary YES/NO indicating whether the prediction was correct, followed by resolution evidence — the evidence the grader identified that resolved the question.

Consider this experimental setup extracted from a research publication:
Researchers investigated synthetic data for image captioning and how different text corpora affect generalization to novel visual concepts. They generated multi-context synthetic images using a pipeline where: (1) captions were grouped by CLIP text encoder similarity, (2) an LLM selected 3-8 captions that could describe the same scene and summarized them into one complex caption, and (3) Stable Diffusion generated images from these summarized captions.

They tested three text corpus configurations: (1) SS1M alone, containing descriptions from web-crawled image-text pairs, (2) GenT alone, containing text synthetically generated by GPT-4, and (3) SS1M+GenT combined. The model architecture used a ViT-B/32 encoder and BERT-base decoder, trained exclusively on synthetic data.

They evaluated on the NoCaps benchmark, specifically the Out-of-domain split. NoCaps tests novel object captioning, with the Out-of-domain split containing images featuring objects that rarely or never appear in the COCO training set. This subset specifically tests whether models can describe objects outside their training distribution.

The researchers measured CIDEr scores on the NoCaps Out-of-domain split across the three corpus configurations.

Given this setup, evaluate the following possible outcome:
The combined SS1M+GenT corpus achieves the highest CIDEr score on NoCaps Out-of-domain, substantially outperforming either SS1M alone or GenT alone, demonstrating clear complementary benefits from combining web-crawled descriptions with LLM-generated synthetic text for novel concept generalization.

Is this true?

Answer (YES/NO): YES